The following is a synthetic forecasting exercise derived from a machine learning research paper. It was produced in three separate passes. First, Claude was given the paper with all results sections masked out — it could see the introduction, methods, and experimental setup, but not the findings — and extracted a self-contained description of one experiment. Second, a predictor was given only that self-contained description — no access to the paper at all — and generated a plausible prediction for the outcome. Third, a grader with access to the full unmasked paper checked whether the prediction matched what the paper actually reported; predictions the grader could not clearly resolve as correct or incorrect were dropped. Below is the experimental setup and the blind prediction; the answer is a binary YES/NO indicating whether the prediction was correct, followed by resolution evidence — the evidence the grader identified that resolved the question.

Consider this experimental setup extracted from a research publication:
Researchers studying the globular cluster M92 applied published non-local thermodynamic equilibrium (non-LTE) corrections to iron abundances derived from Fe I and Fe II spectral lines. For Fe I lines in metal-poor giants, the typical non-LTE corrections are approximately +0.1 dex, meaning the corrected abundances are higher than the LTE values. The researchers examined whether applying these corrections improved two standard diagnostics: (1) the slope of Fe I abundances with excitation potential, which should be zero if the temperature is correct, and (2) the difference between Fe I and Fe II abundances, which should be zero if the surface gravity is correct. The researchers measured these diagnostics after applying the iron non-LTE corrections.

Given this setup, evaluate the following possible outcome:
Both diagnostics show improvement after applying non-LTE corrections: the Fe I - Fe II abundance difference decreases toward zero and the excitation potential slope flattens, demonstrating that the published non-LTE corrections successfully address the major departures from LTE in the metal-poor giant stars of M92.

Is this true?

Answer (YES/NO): NO